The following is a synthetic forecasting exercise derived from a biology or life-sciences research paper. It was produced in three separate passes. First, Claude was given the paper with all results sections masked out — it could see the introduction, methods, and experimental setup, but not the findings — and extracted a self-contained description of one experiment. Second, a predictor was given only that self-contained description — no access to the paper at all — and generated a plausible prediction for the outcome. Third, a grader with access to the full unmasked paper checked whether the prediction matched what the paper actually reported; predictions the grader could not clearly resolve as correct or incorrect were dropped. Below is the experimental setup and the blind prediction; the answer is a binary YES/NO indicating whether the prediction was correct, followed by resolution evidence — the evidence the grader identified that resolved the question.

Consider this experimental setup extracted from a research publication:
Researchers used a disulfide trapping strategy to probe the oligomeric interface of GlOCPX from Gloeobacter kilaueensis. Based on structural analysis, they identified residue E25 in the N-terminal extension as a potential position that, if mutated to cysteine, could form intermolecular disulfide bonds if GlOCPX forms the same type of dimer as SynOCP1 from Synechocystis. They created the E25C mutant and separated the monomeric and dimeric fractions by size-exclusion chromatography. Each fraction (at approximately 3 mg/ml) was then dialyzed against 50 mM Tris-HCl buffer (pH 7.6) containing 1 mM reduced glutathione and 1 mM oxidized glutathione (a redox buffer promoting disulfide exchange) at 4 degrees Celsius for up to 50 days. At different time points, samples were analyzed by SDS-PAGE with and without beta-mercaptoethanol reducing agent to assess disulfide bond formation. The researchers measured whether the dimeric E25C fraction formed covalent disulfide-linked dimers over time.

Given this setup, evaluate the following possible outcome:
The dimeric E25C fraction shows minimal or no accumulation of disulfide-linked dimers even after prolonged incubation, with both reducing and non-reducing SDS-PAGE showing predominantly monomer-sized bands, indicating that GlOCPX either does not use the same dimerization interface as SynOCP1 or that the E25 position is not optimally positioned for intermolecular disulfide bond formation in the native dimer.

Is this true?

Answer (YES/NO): YES